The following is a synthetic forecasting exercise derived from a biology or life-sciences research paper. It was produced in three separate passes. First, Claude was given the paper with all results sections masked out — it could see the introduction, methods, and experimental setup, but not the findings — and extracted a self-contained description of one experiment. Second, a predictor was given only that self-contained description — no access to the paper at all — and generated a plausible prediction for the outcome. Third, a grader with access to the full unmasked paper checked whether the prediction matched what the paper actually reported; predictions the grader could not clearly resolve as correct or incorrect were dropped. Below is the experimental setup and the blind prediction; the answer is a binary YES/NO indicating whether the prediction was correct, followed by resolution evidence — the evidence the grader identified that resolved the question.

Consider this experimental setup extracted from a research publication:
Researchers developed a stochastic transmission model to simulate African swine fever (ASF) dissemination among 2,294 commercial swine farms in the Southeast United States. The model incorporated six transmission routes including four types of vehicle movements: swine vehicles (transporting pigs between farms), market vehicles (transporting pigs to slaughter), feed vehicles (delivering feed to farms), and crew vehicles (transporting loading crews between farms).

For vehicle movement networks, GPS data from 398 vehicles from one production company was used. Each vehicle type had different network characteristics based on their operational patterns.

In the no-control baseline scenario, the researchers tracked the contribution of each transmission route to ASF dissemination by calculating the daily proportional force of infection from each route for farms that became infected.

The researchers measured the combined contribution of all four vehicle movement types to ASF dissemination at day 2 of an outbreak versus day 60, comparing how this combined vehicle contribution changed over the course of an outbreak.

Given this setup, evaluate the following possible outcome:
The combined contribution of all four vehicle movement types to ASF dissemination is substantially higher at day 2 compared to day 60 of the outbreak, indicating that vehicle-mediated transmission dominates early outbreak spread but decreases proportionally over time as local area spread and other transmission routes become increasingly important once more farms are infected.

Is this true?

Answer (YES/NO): NO